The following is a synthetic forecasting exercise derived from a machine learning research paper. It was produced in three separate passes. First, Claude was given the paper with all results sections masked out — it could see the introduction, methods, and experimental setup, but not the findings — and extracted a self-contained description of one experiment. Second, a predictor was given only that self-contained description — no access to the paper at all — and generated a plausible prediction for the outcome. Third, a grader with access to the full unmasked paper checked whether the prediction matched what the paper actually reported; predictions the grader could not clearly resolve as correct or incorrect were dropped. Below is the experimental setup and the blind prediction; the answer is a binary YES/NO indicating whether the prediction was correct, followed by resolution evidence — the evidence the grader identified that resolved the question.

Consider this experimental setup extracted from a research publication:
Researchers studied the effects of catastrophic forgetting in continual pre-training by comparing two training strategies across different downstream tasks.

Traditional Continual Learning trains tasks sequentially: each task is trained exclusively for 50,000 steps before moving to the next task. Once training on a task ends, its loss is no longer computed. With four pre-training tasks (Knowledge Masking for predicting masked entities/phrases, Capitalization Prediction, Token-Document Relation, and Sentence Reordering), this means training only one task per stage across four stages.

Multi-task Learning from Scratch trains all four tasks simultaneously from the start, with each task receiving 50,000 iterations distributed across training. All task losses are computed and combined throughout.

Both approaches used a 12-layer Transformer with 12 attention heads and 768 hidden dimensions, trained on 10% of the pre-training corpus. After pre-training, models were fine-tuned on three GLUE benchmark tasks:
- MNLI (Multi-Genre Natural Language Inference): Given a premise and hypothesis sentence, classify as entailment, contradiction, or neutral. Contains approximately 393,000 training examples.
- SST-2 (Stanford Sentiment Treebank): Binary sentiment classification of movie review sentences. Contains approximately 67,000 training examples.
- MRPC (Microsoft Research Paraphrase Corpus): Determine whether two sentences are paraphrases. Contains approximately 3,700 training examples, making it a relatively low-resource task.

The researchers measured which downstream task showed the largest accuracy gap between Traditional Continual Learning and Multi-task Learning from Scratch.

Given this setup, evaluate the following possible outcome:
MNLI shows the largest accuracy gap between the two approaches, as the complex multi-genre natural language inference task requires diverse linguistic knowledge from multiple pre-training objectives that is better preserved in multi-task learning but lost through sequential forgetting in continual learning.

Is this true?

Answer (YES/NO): YES